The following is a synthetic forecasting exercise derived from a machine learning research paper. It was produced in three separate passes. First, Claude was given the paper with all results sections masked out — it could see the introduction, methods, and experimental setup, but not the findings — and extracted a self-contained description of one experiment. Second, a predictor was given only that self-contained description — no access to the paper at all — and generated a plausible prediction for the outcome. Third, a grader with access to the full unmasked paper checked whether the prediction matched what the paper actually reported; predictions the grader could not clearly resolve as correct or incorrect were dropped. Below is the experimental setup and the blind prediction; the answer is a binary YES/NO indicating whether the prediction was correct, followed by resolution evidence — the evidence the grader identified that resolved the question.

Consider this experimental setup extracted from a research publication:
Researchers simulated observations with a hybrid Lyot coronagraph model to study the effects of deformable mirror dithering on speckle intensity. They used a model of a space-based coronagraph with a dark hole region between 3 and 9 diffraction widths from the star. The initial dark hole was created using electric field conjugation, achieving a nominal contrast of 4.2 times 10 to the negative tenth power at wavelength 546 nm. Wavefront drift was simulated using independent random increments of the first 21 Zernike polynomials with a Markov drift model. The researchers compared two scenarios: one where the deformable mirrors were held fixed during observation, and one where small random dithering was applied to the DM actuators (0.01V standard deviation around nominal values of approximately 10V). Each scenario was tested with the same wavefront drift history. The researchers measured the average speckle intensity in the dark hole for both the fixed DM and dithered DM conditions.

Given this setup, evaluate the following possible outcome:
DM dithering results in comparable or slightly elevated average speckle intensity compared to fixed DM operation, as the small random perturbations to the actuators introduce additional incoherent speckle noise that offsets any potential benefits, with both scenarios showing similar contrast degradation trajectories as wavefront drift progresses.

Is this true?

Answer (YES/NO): YES